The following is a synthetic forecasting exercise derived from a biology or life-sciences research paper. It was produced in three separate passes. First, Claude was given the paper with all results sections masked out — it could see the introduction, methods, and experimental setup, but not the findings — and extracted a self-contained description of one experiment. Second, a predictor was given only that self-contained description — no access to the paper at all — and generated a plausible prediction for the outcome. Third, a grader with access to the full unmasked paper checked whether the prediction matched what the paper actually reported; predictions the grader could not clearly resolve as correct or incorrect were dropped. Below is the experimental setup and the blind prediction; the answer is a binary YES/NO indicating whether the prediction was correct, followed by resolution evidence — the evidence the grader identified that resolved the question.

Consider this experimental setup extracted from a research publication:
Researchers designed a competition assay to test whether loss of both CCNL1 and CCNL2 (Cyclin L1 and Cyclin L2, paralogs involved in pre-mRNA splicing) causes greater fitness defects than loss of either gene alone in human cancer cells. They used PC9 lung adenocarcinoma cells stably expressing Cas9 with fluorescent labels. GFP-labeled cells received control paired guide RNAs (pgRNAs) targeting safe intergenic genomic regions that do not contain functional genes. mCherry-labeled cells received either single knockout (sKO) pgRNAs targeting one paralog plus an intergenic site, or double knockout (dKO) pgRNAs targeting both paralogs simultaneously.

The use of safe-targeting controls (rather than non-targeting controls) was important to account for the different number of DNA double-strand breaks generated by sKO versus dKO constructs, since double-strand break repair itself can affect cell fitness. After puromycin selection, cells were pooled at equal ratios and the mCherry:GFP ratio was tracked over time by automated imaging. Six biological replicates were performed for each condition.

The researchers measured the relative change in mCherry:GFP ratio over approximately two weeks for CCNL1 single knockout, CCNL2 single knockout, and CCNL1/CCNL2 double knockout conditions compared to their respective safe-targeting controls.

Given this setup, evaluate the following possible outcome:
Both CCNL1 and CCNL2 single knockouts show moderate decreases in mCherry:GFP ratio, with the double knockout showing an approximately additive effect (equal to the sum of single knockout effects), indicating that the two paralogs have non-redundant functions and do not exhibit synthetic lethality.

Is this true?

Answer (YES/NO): NO